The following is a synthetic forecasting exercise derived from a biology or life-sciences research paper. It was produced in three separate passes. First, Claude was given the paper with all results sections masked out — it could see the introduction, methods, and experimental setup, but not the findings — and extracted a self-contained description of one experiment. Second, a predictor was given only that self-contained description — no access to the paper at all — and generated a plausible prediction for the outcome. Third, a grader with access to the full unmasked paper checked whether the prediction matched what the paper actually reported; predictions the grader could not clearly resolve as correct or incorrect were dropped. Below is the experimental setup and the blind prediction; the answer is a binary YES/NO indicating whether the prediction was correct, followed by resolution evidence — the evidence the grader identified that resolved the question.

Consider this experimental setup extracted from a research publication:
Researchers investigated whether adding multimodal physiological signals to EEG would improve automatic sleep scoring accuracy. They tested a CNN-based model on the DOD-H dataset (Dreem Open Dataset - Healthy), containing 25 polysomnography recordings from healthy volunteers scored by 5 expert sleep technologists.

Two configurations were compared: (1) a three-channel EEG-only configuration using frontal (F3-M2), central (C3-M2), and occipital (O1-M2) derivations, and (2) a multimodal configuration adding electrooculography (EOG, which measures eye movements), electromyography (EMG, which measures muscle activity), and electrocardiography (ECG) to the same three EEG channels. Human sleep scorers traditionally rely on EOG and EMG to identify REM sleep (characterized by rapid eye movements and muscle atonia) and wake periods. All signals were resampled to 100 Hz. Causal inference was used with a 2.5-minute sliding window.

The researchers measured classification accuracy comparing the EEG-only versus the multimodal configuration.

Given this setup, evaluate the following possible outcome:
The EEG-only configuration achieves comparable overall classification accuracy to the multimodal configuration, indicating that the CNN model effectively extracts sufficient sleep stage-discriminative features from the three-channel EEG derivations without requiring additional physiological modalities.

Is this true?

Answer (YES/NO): NO